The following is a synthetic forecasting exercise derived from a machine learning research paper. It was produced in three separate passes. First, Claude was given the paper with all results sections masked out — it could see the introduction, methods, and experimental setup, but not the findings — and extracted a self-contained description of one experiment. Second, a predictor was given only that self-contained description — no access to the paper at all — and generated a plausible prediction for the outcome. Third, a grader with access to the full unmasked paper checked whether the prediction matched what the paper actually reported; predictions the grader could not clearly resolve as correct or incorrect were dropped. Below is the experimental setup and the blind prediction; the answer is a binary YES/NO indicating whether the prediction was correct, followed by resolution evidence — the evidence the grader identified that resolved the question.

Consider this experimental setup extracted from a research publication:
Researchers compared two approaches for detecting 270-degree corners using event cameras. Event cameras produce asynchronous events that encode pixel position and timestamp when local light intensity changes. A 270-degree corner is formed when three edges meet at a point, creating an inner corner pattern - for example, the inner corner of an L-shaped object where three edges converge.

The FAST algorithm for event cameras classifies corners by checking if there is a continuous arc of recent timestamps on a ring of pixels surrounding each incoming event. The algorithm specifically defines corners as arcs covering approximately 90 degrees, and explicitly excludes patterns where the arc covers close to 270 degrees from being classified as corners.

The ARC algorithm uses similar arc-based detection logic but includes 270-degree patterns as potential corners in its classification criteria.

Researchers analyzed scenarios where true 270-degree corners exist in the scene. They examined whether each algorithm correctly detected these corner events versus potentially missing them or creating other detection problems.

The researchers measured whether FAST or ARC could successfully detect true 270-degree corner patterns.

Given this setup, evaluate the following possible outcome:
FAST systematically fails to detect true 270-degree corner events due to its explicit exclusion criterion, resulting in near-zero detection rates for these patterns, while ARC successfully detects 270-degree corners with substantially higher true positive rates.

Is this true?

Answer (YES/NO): YES